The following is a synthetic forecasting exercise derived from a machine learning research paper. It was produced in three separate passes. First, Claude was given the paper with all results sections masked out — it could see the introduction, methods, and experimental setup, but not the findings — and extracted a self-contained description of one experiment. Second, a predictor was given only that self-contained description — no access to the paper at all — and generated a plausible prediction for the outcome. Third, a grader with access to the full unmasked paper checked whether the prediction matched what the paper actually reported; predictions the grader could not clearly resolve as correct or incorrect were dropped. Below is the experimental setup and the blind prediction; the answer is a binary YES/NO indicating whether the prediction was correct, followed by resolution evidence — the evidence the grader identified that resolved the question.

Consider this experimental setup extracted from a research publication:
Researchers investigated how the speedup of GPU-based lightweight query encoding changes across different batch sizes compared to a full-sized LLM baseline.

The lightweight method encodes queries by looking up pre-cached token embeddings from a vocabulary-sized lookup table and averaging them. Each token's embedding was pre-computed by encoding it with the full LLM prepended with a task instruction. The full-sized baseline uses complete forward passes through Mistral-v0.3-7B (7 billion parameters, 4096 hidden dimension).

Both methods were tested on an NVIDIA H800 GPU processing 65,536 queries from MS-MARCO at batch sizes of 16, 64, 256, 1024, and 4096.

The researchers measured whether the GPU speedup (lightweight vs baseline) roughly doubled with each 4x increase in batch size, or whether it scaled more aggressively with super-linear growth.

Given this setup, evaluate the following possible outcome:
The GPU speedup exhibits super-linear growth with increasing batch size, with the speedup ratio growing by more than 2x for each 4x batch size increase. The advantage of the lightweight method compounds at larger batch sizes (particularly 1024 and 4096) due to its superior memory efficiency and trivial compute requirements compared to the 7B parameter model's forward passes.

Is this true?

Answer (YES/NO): NO